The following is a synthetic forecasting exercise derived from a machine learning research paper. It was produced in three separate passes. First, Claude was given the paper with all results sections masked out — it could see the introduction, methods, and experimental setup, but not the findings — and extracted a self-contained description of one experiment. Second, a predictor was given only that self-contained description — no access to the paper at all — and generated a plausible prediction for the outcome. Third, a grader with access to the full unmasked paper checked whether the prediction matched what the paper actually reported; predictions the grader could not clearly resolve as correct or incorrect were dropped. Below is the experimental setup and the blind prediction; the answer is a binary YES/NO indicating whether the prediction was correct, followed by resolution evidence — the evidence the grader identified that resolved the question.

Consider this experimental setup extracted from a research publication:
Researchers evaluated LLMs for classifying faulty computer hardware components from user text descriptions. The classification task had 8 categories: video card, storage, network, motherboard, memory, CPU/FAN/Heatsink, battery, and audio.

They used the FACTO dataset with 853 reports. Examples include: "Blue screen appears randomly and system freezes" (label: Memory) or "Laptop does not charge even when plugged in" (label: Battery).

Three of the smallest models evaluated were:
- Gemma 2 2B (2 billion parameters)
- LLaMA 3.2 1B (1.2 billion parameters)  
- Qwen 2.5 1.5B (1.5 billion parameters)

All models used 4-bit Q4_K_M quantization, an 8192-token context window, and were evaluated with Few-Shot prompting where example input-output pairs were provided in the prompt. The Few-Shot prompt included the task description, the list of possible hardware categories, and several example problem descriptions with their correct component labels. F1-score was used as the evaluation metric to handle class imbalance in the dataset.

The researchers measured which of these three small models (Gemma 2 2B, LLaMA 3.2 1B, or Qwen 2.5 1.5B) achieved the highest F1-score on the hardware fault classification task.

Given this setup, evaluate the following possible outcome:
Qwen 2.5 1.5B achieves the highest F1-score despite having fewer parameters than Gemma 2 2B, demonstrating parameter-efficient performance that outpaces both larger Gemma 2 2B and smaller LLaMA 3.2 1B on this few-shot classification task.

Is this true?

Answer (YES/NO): NO